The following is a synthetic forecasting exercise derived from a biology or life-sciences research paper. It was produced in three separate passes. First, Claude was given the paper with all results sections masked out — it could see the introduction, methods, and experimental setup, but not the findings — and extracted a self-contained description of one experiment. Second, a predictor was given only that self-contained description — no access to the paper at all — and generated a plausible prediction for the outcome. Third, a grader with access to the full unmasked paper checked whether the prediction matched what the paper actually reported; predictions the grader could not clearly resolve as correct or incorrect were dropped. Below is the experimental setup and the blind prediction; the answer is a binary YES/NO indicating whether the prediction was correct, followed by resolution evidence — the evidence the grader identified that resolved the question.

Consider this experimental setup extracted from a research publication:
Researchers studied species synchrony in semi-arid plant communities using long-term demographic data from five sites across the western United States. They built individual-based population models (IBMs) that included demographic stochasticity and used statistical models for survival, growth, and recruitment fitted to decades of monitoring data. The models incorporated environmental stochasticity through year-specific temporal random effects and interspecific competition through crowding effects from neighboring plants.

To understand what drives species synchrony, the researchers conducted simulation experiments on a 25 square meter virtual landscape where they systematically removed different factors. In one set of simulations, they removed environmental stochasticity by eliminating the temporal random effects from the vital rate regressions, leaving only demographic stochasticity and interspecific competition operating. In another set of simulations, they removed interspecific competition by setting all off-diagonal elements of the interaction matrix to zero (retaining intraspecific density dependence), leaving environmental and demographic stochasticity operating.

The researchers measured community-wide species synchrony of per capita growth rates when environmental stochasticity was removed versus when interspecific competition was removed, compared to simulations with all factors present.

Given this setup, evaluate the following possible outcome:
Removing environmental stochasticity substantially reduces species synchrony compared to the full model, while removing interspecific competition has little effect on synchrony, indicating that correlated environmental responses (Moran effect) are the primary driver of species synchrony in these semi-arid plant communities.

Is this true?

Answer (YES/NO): YES